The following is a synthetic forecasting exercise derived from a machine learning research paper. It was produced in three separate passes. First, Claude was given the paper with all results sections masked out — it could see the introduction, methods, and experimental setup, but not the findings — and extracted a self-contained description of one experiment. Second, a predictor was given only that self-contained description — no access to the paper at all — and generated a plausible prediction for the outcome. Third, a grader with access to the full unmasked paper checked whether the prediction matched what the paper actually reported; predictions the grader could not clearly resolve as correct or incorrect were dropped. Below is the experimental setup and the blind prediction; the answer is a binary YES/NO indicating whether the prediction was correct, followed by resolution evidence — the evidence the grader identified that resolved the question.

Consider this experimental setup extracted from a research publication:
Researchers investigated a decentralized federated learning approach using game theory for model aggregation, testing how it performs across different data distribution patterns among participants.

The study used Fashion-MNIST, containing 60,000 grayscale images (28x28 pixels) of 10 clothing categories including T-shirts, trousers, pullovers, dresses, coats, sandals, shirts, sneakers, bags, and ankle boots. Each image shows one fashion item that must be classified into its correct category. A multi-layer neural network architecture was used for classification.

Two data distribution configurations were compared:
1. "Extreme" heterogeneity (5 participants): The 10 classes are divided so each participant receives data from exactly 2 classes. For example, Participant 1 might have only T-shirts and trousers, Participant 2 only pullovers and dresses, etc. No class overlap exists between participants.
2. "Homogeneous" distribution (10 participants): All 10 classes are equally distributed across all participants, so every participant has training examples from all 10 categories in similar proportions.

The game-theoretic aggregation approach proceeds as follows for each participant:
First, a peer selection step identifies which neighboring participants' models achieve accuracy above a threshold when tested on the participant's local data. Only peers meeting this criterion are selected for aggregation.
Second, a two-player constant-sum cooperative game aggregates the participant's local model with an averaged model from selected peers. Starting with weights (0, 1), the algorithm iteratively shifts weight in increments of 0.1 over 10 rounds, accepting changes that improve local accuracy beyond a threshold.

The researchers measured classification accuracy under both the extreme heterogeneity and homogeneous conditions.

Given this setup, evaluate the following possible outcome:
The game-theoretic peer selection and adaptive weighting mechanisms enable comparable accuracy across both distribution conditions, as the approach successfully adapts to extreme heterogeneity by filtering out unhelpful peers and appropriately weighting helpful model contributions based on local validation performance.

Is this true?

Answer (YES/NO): NO